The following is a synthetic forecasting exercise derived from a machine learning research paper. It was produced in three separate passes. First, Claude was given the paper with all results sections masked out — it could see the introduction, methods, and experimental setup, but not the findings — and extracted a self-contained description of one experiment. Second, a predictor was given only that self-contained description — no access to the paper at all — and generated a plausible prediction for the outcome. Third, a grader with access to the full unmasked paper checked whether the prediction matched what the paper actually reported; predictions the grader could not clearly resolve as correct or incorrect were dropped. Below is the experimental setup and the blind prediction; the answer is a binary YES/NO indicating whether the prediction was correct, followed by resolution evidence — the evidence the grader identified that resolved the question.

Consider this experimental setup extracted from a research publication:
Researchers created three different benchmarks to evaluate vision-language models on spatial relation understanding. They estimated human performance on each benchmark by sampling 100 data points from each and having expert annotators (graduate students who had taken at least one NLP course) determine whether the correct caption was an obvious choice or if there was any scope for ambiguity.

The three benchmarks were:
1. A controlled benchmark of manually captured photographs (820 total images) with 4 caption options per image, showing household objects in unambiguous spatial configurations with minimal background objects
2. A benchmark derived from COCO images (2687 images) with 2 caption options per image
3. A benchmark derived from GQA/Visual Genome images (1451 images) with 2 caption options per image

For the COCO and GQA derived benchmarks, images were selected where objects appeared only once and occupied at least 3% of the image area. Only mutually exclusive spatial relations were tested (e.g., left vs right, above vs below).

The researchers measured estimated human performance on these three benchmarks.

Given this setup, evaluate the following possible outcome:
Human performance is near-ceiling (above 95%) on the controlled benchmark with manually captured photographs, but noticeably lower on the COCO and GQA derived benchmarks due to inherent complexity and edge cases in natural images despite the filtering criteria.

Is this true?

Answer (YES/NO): NO